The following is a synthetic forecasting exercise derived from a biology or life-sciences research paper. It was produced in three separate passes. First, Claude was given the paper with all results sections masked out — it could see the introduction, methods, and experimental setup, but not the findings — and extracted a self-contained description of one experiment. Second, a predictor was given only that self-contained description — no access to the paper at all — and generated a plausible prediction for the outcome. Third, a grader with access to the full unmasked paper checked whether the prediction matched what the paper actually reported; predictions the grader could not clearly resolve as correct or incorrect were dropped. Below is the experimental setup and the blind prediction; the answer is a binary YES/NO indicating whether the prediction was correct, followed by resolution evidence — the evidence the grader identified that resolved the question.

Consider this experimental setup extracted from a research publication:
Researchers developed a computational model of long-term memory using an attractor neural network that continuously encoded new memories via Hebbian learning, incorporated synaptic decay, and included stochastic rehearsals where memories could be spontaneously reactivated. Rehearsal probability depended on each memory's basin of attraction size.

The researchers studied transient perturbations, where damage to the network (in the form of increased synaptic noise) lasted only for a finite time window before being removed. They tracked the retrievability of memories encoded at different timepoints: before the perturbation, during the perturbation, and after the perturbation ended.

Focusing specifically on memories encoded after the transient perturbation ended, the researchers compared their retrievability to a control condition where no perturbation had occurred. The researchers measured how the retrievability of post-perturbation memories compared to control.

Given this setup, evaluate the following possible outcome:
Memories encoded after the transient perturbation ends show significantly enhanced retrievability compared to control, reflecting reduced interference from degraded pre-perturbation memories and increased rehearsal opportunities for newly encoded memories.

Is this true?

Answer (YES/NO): YES